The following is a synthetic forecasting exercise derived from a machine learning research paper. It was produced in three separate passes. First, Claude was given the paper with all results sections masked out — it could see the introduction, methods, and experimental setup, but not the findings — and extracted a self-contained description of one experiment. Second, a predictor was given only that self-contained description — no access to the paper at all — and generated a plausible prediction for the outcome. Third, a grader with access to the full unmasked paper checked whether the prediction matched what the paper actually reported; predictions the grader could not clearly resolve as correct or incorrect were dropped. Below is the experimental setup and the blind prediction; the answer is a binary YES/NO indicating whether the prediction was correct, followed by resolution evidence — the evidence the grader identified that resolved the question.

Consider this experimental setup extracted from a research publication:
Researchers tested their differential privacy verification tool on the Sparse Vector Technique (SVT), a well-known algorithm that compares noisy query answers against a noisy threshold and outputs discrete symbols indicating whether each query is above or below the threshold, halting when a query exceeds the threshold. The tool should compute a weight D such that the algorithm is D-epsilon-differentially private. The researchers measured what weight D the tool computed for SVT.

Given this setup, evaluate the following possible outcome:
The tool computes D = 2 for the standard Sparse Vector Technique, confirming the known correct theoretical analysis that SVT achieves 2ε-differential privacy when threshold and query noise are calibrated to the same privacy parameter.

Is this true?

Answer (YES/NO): NO